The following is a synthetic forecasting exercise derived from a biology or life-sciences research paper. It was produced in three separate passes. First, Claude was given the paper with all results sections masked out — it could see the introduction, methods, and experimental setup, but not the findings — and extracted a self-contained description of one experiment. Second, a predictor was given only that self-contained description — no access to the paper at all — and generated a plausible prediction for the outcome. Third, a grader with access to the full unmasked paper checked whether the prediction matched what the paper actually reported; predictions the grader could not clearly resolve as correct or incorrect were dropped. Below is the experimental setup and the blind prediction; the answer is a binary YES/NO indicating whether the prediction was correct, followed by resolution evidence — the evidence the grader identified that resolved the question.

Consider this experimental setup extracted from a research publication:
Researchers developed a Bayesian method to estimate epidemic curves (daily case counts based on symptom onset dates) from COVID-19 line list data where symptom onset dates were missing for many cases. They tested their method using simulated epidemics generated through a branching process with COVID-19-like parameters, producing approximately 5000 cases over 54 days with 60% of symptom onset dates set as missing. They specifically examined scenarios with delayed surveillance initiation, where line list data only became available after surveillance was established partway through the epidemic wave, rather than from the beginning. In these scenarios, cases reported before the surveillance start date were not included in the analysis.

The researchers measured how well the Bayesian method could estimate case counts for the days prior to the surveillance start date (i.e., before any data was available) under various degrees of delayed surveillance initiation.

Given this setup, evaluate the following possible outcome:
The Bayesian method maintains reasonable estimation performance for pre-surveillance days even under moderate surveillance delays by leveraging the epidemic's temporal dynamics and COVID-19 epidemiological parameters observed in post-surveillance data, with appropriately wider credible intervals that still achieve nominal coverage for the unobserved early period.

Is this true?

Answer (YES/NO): NO